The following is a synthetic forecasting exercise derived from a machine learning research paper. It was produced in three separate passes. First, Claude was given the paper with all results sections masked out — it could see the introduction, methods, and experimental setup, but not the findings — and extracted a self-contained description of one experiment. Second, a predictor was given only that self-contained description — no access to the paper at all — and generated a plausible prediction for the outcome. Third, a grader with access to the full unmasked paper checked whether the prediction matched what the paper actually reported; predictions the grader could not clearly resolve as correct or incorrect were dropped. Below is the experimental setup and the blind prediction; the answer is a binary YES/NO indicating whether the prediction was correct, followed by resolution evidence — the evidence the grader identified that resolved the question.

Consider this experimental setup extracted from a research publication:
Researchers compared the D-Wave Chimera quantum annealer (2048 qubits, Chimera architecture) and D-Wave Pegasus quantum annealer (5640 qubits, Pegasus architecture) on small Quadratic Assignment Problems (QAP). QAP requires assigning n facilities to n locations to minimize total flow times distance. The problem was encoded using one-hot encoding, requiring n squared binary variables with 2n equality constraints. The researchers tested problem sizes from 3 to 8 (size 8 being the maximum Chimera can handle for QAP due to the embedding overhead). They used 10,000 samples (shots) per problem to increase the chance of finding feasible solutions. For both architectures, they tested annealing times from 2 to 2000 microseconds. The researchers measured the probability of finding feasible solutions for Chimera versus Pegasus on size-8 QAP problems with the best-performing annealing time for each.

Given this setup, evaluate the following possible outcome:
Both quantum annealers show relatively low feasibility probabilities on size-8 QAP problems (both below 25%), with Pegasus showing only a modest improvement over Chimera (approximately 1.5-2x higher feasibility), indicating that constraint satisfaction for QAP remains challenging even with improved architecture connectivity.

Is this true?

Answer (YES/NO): NO